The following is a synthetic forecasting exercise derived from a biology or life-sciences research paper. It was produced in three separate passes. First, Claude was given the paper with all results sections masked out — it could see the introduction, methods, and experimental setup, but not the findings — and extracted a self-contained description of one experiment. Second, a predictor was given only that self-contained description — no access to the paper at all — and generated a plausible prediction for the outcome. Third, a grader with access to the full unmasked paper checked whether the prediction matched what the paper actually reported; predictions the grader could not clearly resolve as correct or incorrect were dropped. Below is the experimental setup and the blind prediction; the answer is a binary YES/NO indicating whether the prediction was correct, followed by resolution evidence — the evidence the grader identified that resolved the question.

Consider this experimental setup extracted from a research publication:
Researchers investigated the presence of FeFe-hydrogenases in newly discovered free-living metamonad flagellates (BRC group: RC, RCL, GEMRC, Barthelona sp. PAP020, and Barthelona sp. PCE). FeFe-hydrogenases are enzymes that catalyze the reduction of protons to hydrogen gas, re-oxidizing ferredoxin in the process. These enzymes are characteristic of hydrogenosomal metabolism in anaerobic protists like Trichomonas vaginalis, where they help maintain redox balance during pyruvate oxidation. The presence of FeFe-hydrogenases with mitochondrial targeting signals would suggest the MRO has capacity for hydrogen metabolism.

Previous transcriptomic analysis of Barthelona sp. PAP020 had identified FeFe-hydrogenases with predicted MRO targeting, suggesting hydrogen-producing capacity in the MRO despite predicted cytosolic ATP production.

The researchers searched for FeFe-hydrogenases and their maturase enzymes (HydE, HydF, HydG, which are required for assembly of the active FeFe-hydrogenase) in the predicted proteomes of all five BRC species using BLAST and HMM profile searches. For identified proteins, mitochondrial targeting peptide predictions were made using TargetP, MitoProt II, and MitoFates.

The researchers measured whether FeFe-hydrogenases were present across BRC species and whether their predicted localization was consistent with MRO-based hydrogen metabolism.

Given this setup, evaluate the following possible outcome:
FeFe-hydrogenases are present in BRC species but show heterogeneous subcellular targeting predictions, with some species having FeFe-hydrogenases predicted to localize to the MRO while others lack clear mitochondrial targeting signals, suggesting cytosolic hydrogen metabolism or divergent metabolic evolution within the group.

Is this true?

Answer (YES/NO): YES